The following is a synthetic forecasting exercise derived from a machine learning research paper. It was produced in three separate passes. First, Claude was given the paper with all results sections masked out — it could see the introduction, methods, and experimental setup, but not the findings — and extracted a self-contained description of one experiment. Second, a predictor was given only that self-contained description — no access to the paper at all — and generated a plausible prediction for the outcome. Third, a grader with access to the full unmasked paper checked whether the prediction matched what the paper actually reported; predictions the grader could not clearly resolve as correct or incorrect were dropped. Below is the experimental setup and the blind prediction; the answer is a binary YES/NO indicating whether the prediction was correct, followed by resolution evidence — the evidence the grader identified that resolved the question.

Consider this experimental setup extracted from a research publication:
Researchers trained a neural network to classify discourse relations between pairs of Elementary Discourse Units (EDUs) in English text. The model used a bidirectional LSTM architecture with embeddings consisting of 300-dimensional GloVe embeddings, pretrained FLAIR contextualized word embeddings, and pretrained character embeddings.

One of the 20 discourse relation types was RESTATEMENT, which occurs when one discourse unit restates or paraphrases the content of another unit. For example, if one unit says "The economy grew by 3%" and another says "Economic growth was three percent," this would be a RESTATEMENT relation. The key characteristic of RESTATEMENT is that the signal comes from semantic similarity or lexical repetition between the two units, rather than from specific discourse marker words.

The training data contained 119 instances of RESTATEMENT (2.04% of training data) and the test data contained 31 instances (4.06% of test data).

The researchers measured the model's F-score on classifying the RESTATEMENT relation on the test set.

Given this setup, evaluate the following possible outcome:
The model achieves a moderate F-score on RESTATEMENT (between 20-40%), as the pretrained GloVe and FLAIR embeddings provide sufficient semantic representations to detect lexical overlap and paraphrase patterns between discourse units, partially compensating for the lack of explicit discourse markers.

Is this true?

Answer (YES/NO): NO